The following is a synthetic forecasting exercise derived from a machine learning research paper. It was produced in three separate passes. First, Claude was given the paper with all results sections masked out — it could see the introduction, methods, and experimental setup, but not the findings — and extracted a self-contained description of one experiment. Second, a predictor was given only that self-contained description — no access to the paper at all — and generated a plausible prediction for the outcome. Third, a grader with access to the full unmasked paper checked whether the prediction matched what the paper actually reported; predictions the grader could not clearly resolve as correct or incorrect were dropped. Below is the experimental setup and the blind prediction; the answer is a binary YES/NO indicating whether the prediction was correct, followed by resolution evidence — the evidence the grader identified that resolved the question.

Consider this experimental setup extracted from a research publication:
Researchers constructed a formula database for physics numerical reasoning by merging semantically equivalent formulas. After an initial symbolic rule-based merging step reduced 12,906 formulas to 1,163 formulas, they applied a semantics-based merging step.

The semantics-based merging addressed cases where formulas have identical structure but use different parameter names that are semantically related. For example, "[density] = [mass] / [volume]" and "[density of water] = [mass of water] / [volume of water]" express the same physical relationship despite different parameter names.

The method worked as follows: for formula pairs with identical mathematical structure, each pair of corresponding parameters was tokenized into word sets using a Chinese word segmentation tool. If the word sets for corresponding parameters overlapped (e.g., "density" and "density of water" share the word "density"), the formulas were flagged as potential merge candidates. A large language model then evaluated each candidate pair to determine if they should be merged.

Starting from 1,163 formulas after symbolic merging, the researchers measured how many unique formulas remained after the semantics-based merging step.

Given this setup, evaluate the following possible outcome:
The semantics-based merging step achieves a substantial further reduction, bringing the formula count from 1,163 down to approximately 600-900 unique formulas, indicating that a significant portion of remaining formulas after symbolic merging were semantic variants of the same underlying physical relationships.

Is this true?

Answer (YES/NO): NO